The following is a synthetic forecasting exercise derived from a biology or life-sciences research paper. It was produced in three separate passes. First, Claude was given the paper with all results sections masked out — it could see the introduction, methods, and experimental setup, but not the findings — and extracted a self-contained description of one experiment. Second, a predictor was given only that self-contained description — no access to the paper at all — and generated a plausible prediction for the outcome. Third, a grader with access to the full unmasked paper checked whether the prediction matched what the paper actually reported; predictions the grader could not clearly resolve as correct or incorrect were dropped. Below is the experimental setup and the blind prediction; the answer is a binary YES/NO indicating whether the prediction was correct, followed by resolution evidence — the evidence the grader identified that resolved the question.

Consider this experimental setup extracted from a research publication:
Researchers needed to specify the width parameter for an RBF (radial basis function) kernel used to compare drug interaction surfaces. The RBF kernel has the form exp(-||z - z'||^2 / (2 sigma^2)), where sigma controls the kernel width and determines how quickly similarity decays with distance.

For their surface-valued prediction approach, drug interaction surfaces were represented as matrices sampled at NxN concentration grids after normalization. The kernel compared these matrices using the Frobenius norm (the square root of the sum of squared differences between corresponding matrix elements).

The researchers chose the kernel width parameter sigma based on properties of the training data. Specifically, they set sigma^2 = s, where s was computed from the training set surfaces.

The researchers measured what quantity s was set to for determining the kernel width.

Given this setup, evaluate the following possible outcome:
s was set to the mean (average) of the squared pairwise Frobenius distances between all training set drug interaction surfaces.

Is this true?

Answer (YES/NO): NO